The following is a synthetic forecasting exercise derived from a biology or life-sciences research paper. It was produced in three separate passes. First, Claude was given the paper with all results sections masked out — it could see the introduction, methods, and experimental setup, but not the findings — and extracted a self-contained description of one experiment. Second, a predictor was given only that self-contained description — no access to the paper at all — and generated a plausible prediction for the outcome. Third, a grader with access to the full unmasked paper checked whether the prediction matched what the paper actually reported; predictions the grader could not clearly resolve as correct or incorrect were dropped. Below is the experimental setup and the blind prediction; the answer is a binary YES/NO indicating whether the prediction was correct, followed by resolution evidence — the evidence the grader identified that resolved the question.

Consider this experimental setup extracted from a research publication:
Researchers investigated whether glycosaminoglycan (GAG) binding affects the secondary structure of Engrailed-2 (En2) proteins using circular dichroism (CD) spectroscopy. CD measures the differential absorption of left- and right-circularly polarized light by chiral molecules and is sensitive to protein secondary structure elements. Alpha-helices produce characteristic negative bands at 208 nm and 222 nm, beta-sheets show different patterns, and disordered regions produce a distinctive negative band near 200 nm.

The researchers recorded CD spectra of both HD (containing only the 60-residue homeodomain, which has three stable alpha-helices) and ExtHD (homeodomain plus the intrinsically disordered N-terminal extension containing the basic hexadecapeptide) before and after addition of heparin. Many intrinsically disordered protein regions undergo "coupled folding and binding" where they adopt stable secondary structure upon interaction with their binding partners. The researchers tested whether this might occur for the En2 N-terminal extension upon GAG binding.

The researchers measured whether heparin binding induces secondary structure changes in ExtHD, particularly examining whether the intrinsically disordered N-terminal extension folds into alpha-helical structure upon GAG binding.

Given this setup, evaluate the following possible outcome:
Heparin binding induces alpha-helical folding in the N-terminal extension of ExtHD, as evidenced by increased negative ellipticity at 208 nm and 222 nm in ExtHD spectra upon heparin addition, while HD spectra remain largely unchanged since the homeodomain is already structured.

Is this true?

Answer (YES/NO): NO